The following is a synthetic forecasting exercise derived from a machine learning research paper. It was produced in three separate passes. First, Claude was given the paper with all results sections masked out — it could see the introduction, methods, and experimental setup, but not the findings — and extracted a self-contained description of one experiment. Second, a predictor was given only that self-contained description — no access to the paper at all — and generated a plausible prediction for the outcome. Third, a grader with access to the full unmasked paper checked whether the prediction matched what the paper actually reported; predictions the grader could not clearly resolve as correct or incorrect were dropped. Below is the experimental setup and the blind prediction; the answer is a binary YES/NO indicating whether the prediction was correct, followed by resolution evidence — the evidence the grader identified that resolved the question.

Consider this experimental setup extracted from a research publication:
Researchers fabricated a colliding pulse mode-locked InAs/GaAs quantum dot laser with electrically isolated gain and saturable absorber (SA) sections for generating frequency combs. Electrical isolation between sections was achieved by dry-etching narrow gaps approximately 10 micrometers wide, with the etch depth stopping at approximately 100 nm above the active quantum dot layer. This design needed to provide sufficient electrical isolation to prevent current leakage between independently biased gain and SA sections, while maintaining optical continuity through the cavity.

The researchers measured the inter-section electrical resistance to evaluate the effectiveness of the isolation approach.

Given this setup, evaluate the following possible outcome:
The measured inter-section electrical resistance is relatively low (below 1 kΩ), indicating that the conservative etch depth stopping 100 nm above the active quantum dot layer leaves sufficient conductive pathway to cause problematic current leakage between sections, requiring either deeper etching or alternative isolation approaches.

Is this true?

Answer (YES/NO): NO